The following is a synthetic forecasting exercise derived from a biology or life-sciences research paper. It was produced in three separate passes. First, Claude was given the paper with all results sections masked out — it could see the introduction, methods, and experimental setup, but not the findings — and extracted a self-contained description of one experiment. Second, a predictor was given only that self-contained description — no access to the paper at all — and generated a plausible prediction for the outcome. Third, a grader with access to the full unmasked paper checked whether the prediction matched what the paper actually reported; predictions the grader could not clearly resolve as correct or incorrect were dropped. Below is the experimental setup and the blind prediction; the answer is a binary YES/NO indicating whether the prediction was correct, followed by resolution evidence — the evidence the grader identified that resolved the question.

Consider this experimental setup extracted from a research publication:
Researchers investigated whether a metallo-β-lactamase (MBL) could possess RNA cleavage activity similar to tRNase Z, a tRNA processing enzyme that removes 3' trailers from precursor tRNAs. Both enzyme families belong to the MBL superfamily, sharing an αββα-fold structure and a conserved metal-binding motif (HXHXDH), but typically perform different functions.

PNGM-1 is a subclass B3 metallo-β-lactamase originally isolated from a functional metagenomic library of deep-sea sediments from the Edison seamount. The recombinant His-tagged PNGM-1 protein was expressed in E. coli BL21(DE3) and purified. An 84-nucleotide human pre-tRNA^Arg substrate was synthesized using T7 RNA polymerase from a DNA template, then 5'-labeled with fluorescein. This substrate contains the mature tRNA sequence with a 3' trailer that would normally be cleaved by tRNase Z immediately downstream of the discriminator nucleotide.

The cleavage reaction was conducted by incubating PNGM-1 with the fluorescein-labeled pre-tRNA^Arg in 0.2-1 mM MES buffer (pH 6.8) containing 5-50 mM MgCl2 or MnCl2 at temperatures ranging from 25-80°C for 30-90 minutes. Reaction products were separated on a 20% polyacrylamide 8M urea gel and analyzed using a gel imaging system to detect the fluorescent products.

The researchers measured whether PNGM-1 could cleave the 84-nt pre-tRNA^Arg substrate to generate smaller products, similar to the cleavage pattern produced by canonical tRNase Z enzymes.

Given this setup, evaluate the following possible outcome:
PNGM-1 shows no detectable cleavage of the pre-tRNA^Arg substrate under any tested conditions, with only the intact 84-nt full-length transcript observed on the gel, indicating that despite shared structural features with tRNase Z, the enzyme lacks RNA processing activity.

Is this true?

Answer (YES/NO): NO